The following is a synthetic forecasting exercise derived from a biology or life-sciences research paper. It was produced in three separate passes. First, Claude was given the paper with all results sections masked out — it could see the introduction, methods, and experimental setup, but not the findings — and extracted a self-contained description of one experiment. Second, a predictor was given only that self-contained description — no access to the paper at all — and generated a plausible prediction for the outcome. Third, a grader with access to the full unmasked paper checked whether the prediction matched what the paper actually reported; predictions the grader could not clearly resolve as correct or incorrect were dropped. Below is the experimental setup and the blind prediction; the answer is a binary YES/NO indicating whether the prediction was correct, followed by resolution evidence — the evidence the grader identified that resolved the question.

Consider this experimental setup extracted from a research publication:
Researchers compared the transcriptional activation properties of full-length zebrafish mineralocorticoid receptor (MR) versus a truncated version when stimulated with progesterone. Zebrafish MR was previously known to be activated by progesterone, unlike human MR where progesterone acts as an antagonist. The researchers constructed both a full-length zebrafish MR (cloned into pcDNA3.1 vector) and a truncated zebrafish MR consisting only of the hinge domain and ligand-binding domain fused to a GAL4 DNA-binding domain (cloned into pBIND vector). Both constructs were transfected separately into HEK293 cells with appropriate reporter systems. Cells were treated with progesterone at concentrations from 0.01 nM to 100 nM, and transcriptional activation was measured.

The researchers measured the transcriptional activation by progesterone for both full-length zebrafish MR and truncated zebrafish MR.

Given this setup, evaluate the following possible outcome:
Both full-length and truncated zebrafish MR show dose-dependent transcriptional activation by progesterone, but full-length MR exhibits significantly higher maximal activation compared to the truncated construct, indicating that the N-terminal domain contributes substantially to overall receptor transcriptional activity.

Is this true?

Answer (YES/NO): NO